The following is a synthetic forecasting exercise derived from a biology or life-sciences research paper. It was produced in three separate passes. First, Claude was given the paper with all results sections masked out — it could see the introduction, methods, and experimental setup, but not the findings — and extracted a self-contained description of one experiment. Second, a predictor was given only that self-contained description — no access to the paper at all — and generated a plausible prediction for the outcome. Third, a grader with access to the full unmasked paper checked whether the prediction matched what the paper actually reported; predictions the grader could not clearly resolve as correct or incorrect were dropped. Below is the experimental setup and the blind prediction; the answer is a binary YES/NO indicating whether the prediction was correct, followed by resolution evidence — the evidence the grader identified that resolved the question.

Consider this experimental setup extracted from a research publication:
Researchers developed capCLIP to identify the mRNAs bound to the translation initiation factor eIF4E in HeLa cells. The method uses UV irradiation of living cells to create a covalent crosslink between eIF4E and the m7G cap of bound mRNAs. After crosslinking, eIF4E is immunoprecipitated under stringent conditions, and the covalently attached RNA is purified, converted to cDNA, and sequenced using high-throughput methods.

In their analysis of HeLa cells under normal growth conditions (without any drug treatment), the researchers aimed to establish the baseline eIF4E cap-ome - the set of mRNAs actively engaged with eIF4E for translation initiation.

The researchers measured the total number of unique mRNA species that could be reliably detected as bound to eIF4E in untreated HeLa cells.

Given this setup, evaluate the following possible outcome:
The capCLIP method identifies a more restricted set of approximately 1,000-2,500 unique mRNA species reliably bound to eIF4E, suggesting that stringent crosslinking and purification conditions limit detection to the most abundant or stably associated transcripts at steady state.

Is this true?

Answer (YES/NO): NO